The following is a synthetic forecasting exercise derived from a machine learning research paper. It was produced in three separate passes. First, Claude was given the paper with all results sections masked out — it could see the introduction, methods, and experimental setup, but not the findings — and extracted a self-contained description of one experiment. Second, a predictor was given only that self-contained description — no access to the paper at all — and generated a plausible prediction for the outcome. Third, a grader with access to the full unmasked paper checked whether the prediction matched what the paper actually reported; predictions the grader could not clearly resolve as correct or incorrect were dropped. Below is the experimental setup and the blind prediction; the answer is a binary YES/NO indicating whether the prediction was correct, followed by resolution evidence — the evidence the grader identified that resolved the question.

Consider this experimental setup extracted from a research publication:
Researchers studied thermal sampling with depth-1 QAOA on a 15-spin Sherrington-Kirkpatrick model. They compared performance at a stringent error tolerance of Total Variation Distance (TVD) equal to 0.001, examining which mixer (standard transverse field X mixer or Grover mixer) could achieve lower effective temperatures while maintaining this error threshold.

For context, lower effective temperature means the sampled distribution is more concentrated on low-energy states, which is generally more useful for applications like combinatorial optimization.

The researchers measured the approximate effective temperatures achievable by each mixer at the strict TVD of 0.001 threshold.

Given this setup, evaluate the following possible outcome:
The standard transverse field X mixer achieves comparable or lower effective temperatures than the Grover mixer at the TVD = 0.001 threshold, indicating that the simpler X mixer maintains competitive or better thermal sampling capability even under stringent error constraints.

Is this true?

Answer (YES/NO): NO